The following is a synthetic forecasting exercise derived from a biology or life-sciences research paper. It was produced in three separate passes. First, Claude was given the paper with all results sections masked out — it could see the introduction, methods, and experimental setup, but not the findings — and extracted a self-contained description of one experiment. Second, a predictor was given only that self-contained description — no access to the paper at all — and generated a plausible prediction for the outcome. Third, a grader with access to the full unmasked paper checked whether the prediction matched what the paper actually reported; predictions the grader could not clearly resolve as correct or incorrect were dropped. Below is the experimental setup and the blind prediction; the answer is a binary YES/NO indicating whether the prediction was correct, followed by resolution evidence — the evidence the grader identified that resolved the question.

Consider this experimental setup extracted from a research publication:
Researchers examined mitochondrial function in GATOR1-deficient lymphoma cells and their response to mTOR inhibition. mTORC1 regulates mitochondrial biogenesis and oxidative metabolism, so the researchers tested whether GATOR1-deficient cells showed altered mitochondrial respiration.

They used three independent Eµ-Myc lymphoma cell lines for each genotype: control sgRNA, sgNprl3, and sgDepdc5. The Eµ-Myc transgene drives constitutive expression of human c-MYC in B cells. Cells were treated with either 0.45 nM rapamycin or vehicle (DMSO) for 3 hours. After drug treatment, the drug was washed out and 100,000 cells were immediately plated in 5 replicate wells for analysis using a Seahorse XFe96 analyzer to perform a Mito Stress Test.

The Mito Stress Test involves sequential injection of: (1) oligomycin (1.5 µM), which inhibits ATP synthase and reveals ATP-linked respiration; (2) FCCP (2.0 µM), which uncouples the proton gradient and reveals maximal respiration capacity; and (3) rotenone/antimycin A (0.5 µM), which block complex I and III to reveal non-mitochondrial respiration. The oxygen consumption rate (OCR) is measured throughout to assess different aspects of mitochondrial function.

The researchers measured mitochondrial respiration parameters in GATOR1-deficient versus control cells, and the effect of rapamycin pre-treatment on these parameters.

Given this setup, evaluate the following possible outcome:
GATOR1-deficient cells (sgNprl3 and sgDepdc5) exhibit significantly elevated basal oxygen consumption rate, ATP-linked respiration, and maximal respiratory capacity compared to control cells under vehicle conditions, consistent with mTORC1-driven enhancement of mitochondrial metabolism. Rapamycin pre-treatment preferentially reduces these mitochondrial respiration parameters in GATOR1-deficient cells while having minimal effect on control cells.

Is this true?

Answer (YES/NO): NO